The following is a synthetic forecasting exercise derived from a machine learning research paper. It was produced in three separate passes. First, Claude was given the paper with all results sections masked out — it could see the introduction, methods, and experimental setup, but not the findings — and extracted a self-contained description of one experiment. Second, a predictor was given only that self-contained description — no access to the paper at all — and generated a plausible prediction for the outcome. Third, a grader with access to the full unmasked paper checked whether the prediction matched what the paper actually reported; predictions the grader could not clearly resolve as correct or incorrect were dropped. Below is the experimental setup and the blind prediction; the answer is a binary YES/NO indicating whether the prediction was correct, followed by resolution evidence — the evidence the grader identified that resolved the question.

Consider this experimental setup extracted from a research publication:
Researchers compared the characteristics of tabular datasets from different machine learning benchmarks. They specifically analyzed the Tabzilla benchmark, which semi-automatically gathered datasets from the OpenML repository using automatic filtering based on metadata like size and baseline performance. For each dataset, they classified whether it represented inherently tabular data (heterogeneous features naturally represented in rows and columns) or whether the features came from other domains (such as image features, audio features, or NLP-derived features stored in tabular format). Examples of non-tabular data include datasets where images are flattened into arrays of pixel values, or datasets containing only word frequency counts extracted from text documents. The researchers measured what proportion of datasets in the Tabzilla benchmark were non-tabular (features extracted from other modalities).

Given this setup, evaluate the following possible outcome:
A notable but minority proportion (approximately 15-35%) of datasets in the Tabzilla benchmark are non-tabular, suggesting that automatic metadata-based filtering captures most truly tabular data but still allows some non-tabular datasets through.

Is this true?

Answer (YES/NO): YES